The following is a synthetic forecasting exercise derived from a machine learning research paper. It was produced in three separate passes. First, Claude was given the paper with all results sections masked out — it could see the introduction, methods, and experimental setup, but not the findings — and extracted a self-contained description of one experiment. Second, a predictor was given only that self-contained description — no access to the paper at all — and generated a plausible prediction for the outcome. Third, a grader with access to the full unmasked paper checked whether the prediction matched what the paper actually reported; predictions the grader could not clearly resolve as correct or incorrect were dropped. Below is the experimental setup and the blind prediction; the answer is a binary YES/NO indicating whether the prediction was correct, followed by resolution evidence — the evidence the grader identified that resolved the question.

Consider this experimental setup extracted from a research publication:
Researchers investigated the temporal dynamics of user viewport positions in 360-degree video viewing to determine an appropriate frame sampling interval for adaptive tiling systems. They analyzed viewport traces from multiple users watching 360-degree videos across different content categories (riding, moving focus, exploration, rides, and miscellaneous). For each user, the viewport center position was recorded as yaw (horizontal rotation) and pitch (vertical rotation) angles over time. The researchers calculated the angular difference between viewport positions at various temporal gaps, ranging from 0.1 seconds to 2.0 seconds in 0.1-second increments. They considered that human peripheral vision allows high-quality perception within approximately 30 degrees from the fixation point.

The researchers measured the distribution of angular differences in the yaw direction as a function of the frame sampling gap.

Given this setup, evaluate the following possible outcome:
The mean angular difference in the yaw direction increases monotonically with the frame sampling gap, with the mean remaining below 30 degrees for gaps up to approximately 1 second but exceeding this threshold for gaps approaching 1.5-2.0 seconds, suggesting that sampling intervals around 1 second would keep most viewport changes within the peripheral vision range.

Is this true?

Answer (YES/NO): NO